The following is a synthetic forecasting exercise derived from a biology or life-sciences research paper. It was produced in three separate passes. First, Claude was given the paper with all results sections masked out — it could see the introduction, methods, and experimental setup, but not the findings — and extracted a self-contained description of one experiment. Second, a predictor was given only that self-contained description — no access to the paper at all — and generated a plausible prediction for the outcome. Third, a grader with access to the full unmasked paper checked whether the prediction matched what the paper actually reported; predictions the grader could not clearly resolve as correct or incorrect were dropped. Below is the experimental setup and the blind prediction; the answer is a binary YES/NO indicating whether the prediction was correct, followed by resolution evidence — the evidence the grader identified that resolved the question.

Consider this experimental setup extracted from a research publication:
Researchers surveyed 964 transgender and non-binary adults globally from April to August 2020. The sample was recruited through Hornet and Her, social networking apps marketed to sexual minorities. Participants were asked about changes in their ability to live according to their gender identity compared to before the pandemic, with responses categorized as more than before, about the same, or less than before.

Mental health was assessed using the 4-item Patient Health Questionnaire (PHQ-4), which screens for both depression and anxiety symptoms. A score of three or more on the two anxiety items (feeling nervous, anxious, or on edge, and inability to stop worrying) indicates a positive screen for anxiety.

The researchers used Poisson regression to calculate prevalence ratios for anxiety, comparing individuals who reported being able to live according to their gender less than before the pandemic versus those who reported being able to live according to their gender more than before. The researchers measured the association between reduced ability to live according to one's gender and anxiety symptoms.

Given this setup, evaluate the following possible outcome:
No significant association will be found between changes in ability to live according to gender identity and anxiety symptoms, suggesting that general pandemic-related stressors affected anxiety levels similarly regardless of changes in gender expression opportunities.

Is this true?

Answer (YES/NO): NO